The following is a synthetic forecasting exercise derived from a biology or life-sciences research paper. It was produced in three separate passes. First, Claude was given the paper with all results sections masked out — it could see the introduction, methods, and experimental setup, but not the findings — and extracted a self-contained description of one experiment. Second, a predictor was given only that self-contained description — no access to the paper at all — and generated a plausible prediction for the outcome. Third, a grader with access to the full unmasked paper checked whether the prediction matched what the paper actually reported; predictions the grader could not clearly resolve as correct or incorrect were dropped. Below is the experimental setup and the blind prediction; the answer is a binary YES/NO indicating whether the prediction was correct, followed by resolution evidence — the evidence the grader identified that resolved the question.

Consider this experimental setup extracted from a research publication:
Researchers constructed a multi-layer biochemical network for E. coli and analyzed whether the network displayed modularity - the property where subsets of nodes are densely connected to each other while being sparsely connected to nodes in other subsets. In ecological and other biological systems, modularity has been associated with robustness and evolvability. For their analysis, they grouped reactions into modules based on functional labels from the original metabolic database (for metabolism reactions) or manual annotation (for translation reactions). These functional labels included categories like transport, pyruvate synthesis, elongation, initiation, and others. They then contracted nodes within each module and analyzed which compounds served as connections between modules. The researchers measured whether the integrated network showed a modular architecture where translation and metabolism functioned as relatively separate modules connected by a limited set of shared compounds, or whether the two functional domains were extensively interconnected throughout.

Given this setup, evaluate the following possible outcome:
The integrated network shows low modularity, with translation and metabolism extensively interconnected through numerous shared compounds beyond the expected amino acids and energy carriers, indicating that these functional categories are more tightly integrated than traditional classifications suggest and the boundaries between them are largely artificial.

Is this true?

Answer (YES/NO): NO